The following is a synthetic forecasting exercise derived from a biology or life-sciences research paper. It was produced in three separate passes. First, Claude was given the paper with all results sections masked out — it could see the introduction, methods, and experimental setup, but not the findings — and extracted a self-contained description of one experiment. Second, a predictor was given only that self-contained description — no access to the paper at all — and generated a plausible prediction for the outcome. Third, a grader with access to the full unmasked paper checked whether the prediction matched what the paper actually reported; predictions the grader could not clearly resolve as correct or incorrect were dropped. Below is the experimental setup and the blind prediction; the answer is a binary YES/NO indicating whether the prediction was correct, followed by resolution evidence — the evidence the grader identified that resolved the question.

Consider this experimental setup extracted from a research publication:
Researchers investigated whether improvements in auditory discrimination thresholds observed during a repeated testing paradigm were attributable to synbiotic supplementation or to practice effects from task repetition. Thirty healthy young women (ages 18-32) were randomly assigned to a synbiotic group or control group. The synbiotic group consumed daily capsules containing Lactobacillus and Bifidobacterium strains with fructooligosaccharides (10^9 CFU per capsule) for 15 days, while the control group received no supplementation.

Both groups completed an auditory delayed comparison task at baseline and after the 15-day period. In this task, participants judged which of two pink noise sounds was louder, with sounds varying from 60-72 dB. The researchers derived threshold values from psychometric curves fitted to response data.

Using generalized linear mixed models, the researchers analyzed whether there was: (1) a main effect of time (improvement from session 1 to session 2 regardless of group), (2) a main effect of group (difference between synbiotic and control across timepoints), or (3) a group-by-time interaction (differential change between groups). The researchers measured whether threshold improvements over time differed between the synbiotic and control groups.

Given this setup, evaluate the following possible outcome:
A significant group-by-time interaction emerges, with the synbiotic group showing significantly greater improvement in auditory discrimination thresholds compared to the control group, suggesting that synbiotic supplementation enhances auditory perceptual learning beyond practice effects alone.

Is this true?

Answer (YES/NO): NO